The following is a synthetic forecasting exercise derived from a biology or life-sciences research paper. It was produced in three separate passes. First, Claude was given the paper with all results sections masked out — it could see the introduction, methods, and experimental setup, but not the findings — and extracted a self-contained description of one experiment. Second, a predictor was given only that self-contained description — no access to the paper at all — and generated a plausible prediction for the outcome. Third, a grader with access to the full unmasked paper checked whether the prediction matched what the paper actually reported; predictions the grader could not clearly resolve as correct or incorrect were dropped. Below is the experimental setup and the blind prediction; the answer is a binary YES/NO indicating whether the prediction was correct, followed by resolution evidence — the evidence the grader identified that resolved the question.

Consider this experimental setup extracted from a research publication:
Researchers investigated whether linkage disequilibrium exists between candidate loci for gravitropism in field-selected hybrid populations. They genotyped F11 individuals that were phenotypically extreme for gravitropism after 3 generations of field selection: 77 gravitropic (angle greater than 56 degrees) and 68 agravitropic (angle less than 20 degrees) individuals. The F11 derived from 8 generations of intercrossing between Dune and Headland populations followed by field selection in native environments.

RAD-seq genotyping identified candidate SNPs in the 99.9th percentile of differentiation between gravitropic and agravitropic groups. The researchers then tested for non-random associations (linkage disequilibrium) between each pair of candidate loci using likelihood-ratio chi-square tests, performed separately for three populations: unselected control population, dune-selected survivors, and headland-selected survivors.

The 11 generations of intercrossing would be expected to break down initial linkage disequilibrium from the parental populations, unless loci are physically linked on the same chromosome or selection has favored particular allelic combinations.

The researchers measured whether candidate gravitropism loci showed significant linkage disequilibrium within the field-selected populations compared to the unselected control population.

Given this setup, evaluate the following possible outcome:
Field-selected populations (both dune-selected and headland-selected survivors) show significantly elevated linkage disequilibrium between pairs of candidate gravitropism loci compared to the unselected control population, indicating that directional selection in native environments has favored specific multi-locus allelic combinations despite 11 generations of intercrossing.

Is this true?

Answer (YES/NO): YES